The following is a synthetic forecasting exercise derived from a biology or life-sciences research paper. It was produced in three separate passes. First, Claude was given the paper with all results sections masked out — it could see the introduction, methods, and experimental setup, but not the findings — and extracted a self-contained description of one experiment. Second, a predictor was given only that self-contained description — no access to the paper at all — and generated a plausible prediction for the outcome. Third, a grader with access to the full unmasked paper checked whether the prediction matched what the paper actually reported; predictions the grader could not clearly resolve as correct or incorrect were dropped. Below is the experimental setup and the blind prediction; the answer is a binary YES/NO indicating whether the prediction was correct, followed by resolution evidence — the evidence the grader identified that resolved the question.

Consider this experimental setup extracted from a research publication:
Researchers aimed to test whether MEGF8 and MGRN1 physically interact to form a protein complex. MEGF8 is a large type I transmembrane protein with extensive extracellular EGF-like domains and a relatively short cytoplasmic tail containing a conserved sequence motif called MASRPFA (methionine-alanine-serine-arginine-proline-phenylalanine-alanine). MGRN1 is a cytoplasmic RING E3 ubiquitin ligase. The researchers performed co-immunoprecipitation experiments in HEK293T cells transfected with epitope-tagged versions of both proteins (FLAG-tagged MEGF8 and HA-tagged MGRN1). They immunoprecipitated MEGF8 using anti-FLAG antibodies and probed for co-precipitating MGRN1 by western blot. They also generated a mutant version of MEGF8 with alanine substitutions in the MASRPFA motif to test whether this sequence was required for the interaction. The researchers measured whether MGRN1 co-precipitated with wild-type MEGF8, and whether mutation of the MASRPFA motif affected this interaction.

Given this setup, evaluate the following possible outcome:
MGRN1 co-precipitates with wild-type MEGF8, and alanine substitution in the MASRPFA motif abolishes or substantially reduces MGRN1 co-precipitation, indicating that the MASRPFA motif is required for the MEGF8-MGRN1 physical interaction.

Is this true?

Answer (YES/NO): YES